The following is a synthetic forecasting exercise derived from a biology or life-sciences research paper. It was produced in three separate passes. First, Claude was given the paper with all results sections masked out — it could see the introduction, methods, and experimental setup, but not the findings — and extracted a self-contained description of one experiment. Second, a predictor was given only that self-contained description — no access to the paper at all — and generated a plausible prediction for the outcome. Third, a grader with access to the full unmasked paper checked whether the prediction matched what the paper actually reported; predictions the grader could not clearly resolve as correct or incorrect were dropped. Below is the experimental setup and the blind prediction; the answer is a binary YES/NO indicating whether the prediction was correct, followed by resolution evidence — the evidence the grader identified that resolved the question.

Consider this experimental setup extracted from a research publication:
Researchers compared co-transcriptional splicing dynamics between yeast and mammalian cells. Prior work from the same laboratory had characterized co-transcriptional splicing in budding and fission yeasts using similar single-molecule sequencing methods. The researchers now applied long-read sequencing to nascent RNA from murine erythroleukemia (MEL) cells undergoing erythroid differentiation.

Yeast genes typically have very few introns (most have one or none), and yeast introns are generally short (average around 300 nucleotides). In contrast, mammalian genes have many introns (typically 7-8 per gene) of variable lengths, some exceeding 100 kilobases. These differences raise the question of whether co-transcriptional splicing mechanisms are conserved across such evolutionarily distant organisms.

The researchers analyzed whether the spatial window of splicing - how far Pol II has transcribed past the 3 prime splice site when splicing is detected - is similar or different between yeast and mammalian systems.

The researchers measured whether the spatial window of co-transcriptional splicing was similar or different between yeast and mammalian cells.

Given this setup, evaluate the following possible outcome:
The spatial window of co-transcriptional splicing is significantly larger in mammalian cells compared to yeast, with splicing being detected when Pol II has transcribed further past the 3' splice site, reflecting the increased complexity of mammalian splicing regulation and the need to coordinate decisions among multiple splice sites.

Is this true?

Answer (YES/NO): NO